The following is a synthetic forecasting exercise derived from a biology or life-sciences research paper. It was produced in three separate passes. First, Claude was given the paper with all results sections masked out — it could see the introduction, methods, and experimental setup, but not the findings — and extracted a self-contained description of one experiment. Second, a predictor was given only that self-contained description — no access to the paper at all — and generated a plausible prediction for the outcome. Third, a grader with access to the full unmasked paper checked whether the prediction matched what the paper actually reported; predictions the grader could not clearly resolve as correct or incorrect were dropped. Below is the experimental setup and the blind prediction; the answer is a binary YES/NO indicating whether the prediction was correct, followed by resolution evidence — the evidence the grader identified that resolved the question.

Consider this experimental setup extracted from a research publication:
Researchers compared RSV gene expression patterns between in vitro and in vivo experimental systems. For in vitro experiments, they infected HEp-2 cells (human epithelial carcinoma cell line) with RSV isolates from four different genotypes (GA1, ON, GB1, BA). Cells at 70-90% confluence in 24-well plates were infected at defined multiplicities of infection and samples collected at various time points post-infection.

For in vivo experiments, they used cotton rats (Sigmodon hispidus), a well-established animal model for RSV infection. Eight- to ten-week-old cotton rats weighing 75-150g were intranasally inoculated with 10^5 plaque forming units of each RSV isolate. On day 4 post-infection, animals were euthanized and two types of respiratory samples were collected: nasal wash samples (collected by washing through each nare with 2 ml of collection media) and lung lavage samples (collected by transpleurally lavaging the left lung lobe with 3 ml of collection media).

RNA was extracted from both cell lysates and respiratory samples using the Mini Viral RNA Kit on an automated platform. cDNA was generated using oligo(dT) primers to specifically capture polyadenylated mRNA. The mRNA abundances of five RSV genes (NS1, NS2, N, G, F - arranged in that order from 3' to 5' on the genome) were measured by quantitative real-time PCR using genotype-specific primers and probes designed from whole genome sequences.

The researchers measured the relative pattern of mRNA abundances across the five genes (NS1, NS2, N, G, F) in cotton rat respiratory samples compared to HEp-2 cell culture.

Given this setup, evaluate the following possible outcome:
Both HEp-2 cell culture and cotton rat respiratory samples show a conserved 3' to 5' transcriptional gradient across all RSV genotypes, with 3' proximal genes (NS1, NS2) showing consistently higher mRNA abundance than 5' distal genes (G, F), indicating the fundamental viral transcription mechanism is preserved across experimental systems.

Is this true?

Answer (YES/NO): NO